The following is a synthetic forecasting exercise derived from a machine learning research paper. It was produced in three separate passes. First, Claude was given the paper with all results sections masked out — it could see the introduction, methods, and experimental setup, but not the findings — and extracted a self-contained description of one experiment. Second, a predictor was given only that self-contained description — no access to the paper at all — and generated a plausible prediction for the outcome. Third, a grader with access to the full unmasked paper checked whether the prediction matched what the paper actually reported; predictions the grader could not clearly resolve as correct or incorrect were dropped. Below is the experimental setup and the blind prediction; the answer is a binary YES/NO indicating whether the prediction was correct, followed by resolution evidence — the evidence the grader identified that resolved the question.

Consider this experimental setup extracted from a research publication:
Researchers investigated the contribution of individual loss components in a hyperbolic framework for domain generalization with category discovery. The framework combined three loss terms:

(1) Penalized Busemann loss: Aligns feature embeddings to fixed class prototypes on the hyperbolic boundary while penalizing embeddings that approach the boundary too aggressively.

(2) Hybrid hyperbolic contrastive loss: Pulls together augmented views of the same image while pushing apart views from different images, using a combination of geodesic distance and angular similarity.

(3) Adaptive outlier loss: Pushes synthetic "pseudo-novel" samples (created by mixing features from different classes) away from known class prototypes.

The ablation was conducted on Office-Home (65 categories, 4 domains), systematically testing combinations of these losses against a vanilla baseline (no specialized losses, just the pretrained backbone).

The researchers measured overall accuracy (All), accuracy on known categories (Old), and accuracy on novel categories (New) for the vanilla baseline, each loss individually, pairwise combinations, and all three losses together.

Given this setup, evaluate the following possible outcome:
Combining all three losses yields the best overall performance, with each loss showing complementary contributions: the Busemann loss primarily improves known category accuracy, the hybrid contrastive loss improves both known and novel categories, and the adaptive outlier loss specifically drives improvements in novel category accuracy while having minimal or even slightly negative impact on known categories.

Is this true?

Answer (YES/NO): NO